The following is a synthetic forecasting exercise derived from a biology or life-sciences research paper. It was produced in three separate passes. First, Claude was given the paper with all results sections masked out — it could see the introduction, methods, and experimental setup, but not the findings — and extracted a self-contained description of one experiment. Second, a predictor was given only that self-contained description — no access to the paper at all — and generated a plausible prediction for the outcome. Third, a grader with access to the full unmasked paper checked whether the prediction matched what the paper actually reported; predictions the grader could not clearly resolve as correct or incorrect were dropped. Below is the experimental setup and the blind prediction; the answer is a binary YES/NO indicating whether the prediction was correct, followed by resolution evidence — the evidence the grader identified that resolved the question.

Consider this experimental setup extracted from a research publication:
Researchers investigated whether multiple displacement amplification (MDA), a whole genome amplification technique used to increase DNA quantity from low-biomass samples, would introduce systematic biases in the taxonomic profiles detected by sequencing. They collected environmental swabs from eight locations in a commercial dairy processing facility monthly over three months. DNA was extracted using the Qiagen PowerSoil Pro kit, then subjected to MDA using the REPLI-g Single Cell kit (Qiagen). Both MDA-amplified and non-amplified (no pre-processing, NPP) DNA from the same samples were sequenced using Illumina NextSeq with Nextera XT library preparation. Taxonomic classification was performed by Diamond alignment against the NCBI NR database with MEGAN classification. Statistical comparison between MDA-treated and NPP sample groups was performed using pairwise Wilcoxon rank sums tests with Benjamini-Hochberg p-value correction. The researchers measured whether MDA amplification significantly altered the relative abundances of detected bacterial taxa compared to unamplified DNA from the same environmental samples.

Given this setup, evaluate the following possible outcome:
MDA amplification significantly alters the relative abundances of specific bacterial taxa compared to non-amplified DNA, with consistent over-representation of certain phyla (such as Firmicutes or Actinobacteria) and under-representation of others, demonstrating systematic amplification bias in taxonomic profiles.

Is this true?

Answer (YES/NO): NO